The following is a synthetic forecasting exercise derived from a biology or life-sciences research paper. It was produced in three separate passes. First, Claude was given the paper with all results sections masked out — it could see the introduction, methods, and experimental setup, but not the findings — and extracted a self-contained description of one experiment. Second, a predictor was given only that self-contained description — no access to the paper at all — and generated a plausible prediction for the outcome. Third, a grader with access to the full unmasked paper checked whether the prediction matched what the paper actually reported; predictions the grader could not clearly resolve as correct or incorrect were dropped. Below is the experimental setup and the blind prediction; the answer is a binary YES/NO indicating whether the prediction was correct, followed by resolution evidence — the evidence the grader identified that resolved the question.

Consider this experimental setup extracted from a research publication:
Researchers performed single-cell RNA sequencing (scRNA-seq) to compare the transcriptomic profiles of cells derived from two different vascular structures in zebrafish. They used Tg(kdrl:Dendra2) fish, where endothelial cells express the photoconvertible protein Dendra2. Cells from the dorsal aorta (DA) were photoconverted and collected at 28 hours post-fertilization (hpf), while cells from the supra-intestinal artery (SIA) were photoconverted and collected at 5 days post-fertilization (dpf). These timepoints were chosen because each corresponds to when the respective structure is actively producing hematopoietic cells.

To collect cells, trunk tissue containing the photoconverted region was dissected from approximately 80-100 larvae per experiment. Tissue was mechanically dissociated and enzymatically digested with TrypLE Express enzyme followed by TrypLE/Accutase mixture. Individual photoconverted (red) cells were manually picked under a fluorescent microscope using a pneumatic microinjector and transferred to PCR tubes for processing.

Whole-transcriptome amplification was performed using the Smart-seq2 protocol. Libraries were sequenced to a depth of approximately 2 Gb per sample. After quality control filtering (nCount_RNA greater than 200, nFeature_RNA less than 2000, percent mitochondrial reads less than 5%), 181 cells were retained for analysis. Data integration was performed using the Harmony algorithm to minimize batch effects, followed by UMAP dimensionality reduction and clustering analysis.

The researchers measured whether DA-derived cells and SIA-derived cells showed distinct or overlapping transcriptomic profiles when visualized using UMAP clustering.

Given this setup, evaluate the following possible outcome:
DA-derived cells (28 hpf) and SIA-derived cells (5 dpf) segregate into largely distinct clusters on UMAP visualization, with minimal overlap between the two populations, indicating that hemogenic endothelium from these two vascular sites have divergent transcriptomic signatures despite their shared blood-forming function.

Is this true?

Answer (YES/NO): NO